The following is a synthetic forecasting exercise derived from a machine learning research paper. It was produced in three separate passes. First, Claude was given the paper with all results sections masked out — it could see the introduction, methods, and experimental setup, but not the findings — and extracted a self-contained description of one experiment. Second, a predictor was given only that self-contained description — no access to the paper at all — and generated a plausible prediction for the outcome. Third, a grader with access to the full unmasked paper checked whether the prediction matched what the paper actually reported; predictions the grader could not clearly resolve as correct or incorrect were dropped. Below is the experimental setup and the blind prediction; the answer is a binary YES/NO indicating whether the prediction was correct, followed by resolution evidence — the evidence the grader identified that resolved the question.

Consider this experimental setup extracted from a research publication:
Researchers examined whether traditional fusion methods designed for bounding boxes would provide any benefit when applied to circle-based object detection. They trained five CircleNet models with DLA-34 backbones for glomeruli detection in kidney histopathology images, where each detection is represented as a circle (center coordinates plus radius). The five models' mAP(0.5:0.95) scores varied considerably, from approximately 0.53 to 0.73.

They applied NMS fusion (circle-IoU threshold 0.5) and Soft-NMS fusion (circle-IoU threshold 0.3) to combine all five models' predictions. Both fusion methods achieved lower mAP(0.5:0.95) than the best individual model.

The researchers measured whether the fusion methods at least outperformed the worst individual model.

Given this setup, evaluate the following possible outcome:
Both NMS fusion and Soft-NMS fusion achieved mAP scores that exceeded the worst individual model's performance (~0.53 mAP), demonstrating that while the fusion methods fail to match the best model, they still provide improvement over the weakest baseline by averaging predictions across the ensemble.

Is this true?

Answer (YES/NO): NO